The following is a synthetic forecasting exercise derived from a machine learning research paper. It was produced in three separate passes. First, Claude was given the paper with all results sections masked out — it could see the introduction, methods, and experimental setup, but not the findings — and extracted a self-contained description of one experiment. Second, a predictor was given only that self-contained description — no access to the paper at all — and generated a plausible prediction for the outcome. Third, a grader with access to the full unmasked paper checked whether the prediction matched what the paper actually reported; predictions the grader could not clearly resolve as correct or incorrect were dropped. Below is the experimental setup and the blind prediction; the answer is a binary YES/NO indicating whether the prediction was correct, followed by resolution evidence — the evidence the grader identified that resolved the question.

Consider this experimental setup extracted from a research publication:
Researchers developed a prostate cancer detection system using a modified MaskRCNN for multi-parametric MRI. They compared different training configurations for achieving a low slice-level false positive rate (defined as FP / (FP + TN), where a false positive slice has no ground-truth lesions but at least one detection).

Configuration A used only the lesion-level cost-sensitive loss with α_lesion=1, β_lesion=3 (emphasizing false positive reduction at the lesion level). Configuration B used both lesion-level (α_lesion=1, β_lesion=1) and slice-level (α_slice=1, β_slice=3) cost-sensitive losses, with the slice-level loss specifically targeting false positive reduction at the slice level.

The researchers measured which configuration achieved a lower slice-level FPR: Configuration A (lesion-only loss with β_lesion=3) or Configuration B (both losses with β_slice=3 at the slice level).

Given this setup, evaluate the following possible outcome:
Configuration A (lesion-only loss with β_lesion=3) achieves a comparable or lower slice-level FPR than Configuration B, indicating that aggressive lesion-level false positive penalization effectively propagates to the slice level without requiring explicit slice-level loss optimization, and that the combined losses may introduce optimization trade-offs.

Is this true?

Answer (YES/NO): YES